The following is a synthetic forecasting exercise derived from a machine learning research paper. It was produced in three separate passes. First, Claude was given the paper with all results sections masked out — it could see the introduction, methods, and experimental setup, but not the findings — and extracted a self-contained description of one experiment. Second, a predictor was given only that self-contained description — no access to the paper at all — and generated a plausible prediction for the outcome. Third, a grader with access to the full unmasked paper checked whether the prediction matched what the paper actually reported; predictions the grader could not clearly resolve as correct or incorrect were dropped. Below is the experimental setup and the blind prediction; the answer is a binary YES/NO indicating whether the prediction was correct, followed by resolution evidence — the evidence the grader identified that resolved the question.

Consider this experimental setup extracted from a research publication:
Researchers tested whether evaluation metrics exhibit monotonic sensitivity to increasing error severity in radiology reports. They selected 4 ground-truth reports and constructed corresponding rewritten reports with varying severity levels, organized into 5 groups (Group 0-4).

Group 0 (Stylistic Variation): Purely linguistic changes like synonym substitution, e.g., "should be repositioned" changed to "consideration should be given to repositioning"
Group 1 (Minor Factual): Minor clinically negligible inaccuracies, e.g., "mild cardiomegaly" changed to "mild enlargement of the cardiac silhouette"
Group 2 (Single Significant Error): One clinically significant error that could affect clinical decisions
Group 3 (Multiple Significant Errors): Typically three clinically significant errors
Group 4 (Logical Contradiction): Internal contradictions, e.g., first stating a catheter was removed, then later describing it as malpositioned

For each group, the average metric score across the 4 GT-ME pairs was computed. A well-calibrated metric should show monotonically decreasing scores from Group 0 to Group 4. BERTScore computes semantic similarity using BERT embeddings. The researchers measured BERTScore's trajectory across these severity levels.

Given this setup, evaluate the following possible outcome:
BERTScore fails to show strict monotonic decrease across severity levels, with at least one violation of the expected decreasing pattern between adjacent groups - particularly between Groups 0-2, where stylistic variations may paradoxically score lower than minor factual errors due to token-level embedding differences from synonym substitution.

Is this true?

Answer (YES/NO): NO